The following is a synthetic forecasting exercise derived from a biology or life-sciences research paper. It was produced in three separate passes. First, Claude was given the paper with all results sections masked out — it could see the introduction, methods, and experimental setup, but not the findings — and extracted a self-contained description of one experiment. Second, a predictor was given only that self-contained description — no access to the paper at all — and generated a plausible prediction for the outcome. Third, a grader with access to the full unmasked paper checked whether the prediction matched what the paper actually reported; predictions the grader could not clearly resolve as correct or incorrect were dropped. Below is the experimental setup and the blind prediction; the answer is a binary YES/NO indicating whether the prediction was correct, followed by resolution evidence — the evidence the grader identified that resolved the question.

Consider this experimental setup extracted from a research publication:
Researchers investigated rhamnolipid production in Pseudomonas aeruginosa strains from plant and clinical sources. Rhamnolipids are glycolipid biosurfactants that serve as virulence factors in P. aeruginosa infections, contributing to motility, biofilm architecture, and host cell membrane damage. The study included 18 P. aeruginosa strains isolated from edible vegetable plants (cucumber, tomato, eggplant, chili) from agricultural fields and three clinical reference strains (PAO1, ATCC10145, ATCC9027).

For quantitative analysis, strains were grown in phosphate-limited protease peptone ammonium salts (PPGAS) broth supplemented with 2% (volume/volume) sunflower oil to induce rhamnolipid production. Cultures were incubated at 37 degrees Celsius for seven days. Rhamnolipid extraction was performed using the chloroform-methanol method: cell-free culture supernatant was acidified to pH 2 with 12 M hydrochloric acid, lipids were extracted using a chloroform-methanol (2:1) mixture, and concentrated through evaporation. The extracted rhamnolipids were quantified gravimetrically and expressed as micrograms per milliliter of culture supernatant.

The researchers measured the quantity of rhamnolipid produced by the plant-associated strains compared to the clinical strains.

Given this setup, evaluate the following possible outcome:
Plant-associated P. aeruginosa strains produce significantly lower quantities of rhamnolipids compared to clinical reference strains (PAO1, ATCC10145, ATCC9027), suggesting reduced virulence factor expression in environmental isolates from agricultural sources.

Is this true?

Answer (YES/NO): NO